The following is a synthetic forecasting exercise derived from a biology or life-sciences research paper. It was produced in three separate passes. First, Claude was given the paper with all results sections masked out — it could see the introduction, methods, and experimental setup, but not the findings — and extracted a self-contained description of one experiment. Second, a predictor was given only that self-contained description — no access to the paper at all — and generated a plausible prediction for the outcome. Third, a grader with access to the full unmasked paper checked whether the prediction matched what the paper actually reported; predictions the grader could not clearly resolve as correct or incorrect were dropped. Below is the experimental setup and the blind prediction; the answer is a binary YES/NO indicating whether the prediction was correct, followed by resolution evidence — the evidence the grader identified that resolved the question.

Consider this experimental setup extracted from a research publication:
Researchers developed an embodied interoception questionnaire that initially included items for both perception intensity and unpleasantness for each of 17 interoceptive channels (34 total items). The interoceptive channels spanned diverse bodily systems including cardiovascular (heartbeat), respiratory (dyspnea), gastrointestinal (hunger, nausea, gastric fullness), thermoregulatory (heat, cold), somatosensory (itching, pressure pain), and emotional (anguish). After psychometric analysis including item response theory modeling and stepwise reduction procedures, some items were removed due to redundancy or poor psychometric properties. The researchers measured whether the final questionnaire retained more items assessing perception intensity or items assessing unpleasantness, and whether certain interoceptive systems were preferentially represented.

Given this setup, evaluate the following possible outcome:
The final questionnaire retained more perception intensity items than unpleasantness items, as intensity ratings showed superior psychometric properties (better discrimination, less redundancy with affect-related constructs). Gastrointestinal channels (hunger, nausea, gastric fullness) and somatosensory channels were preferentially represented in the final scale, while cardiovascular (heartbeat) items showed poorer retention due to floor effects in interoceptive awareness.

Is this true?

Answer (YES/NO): NO